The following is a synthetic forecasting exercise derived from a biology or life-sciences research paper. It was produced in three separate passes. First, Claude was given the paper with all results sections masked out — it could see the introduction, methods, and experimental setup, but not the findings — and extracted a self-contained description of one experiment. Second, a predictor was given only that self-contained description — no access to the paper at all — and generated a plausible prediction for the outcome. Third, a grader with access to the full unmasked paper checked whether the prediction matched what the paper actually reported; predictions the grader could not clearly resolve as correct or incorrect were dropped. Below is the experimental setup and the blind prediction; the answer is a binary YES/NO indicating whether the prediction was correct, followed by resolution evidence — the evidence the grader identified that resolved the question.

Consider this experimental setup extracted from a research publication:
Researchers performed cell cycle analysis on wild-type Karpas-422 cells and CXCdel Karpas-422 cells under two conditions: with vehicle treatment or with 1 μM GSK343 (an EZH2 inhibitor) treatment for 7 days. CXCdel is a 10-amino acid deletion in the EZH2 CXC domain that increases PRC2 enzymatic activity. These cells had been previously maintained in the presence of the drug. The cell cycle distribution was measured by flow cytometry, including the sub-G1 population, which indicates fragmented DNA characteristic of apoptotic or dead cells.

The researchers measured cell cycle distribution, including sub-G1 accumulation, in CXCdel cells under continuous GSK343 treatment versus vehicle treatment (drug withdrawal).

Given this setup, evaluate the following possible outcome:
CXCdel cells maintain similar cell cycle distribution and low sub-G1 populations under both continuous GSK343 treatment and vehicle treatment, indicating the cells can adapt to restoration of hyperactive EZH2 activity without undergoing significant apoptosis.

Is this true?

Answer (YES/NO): NO